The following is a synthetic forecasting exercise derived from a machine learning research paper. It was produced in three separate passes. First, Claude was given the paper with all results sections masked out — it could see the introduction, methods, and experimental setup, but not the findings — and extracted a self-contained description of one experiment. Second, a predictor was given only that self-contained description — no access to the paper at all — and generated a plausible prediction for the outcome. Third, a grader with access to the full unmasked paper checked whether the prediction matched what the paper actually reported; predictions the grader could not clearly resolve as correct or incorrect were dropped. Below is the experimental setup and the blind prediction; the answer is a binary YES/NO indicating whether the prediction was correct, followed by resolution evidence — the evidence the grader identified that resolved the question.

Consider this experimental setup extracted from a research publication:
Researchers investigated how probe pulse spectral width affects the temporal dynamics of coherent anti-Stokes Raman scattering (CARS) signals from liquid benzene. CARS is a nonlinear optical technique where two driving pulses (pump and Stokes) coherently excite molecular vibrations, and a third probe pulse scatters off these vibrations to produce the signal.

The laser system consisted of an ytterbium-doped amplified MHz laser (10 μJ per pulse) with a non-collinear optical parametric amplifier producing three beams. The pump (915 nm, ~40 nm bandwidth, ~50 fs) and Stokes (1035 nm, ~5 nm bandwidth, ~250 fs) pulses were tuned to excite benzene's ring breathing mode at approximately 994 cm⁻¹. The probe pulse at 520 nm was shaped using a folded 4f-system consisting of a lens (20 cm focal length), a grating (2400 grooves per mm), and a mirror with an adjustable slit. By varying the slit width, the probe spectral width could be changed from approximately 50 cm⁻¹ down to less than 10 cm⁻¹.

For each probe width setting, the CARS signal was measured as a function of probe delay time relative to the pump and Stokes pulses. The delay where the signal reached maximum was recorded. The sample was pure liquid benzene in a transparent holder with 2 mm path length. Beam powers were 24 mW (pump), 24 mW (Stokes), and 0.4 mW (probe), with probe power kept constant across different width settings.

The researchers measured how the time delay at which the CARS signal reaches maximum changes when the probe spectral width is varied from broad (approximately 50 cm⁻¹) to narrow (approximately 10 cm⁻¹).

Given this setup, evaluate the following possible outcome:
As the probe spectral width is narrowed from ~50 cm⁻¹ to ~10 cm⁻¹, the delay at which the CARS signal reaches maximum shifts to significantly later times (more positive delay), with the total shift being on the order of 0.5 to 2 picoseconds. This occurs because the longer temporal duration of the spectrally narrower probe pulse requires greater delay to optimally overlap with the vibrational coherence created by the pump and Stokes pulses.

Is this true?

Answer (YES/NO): YES